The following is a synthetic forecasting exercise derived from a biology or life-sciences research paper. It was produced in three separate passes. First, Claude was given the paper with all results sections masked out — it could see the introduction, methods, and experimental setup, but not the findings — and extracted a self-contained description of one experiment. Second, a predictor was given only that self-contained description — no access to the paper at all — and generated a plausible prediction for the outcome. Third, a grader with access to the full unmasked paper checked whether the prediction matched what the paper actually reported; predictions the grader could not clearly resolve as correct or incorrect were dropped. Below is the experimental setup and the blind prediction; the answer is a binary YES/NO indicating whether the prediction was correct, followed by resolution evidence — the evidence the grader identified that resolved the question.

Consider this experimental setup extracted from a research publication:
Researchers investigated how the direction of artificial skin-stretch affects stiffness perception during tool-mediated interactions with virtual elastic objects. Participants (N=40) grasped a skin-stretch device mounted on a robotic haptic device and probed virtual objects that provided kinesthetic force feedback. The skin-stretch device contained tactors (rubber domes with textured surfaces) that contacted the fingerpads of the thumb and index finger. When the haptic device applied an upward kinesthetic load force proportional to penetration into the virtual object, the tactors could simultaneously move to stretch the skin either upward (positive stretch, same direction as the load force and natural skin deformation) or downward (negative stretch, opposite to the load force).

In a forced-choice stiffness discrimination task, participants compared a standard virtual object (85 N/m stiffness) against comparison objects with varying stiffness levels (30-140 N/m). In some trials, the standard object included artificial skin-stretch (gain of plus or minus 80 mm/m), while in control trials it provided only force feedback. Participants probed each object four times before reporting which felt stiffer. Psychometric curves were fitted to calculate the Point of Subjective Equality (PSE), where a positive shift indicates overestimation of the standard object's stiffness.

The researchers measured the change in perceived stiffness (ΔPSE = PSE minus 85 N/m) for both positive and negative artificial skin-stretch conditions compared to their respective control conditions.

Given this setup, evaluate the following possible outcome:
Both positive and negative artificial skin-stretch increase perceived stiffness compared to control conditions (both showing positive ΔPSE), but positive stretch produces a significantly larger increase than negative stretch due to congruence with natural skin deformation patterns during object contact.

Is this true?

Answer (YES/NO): YES